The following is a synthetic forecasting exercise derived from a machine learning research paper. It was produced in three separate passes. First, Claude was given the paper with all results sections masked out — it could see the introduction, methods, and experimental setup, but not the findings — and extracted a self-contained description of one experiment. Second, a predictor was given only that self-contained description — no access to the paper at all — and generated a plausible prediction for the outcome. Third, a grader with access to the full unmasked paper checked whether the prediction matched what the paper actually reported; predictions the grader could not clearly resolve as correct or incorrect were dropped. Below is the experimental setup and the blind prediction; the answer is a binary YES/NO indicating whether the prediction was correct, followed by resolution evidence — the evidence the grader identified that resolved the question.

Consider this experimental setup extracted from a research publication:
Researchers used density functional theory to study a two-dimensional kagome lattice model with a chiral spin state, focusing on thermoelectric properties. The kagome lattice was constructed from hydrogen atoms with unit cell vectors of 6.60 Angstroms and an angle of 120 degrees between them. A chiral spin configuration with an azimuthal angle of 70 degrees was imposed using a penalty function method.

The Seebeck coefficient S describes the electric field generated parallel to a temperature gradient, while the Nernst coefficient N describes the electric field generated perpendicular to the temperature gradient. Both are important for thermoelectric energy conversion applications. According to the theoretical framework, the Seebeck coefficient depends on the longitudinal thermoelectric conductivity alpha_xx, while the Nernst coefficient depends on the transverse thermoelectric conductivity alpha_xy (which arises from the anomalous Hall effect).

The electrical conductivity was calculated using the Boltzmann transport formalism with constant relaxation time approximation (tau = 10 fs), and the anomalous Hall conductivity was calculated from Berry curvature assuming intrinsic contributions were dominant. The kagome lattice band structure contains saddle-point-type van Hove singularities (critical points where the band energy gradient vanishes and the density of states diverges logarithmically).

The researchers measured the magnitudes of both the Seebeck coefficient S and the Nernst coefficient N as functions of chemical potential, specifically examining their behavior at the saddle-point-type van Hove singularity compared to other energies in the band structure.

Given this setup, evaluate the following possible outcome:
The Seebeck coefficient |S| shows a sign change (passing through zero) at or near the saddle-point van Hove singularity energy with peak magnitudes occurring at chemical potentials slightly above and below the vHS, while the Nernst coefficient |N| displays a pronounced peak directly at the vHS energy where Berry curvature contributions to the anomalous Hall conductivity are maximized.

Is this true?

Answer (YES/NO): NO